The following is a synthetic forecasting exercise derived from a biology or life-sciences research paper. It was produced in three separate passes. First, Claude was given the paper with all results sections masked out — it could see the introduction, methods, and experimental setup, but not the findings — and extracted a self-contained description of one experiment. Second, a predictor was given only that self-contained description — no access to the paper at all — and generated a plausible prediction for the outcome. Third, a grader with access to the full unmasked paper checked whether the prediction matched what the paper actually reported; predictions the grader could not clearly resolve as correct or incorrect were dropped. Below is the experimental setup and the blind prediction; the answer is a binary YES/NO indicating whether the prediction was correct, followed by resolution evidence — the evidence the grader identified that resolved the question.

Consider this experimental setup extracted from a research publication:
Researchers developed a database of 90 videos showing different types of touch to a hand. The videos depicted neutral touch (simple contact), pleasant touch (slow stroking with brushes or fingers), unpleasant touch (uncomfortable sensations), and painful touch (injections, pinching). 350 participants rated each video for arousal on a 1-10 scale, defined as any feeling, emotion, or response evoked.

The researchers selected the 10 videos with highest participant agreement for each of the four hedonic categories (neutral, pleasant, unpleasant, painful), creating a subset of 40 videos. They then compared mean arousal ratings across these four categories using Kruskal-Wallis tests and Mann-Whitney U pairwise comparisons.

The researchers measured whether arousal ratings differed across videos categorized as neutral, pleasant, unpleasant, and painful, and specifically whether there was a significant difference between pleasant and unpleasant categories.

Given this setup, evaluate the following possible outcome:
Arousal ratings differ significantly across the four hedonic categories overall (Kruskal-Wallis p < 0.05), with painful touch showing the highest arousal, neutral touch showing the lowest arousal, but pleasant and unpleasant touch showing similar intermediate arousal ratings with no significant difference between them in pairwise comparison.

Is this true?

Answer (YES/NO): YES